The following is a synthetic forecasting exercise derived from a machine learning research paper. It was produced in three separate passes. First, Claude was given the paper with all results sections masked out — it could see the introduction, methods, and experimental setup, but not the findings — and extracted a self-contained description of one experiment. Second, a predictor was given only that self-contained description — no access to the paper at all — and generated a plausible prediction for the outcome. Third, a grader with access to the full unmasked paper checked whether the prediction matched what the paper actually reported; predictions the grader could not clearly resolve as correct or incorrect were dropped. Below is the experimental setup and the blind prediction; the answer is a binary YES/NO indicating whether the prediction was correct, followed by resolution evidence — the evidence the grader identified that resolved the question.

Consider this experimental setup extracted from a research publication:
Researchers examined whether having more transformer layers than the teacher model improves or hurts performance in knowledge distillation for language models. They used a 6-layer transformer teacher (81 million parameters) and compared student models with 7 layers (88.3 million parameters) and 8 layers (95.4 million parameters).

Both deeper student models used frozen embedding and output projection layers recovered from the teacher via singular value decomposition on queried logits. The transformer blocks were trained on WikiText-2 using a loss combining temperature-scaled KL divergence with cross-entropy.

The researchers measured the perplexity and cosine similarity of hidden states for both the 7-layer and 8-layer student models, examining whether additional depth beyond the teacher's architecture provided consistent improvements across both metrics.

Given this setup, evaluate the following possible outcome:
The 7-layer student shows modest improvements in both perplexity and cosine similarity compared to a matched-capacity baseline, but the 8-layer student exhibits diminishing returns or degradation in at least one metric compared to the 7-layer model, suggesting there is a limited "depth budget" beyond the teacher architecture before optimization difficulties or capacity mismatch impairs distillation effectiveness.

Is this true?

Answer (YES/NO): NO